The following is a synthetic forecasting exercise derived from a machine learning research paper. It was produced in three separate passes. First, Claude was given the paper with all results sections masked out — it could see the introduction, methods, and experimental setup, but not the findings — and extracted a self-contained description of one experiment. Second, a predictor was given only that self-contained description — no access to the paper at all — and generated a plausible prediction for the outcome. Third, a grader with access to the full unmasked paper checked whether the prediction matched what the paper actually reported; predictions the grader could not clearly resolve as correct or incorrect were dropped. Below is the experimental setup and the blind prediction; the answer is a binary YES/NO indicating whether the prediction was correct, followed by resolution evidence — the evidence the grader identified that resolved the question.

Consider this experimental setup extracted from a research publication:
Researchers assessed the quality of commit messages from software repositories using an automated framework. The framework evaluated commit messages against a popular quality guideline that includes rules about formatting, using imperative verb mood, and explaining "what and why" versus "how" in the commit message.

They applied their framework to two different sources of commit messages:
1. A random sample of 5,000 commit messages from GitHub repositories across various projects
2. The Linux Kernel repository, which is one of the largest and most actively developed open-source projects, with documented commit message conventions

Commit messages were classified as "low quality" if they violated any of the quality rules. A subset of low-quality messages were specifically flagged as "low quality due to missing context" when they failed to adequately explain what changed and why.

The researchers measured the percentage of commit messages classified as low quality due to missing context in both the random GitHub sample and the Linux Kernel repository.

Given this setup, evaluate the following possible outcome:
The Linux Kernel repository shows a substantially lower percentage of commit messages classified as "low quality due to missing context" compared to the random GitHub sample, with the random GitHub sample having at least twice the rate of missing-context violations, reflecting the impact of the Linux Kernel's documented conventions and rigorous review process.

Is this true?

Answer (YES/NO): YES